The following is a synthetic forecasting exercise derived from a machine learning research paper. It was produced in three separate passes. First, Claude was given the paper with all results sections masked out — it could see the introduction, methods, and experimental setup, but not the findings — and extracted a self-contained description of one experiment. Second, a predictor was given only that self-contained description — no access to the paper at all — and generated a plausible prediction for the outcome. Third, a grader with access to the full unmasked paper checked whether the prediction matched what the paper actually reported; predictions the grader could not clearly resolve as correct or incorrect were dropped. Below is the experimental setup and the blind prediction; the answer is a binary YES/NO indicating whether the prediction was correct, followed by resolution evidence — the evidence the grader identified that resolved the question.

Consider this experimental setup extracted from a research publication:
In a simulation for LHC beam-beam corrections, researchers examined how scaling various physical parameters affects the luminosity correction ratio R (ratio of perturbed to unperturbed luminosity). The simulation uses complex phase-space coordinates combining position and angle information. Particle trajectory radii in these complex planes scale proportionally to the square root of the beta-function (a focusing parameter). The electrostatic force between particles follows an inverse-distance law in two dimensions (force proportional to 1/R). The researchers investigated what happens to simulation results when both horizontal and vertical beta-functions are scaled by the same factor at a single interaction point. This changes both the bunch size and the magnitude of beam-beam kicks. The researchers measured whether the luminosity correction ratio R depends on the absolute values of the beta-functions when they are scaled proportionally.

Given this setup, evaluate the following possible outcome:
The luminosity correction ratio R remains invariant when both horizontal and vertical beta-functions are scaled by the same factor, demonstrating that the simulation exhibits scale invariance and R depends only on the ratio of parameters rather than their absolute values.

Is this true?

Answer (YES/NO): YES